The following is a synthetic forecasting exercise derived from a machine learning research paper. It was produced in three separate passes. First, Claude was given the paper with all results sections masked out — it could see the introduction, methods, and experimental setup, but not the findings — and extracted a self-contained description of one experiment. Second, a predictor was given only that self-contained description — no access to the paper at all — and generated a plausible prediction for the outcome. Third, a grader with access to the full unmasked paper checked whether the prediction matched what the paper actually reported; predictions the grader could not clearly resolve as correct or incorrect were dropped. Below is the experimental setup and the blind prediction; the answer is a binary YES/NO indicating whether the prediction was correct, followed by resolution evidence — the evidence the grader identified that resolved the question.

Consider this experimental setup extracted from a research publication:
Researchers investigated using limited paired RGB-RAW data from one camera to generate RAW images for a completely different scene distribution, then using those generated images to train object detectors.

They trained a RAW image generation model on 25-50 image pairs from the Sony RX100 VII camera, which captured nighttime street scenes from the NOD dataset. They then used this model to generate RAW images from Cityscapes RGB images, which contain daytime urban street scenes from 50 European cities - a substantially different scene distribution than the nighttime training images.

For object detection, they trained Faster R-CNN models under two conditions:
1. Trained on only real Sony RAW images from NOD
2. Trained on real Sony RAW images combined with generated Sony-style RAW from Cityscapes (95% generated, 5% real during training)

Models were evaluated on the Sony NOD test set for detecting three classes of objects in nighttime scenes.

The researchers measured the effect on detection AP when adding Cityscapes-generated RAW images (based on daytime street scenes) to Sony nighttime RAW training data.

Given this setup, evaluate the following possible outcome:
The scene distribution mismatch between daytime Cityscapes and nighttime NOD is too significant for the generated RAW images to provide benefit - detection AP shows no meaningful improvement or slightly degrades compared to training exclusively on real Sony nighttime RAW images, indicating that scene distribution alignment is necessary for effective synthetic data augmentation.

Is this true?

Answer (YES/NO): NO